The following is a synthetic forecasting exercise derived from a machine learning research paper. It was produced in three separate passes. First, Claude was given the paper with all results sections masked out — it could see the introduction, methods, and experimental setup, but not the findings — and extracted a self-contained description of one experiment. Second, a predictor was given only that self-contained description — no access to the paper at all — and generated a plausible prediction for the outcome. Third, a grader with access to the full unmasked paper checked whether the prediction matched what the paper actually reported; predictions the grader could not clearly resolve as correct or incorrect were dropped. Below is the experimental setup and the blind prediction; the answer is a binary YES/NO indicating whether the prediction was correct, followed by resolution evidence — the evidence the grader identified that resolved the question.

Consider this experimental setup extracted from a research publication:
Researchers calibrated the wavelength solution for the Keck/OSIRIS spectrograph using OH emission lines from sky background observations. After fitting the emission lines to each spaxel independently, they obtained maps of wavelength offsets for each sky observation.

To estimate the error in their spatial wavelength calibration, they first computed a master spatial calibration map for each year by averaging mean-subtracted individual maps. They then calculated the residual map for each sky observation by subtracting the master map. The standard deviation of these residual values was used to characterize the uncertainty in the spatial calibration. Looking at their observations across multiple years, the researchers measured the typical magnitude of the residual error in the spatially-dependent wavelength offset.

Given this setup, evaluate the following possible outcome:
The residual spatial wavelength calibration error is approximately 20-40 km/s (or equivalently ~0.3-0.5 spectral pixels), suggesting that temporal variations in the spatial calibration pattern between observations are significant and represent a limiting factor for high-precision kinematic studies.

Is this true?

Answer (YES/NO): NO